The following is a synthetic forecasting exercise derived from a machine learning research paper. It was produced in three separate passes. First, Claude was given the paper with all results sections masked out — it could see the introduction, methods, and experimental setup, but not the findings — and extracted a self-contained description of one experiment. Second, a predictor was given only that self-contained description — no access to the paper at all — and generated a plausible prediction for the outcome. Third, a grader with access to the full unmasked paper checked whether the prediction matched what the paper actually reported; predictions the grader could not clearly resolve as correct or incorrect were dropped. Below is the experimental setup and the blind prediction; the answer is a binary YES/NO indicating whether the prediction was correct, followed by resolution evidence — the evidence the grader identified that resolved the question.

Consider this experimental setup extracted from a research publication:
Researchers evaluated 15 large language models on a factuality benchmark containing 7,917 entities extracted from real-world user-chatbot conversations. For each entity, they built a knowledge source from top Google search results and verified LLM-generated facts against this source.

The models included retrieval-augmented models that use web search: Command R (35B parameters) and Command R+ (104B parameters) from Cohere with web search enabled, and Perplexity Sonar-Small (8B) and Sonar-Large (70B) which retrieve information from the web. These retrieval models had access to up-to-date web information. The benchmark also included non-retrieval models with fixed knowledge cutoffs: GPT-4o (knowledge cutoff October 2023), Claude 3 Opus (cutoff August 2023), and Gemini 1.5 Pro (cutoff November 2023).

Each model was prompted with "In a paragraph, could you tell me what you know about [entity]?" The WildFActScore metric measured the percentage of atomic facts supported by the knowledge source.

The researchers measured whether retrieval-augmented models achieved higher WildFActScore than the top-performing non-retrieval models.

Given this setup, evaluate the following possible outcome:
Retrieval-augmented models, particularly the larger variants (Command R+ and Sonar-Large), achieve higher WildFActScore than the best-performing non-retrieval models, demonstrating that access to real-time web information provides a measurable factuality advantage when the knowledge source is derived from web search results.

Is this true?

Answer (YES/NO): NO